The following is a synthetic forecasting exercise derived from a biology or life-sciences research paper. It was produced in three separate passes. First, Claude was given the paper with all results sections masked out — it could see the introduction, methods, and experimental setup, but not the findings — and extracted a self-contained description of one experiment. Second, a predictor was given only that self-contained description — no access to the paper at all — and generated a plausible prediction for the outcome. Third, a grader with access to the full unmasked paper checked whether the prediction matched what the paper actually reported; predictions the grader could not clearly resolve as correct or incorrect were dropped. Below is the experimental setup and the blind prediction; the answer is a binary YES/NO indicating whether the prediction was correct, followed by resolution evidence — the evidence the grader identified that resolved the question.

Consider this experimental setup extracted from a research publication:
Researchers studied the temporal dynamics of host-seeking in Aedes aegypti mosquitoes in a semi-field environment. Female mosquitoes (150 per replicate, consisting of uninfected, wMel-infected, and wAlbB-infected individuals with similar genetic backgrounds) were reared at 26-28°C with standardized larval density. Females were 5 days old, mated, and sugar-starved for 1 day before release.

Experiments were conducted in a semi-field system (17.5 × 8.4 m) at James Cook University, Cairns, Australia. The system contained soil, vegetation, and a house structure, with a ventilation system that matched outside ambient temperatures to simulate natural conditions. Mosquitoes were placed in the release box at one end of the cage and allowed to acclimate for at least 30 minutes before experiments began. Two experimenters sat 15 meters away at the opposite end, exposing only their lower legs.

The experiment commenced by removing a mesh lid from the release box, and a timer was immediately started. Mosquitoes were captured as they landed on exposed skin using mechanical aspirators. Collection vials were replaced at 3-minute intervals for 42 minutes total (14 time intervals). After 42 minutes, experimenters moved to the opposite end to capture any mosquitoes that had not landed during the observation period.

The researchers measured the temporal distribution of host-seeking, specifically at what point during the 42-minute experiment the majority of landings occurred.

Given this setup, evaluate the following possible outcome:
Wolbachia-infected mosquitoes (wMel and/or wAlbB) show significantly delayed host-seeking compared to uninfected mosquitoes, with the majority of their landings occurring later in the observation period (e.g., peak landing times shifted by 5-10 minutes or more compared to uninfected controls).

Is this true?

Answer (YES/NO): NO